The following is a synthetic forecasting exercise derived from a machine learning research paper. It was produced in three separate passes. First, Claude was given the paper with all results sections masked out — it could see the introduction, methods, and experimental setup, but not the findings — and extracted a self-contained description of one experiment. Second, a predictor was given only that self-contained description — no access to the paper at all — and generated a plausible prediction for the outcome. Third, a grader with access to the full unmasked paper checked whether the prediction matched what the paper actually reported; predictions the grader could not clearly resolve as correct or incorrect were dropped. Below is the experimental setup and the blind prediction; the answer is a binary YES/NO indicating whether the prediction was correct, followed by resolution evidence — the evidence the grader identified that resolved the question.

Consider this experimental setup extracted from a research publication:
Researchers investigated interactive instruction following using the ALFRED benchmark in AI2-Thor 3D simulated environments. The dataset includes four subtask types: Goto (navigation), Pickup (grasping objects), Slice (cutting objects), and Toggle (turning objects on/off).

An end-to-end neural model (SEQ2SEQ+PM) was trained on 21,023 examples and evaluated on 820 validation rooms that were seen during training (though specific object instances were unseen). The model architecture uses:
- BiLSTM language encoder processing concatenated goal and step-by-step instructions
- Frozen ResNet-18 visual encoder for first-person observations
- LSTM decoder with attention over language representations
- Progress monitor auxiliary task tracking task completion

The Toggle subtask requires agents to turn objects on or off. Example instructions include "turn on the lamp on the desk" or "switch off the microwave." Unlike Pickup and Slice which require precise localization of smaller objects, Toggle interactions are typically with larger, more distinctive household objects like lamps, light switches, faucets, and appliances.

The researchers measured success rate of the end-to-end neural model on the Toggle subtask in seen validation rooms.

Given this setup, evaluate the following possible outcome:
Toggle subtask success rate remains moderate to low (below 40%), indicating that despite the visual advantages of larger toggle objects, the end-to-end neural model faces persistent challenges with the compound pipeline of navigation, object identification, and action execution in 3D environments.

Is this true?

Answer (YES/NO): NO